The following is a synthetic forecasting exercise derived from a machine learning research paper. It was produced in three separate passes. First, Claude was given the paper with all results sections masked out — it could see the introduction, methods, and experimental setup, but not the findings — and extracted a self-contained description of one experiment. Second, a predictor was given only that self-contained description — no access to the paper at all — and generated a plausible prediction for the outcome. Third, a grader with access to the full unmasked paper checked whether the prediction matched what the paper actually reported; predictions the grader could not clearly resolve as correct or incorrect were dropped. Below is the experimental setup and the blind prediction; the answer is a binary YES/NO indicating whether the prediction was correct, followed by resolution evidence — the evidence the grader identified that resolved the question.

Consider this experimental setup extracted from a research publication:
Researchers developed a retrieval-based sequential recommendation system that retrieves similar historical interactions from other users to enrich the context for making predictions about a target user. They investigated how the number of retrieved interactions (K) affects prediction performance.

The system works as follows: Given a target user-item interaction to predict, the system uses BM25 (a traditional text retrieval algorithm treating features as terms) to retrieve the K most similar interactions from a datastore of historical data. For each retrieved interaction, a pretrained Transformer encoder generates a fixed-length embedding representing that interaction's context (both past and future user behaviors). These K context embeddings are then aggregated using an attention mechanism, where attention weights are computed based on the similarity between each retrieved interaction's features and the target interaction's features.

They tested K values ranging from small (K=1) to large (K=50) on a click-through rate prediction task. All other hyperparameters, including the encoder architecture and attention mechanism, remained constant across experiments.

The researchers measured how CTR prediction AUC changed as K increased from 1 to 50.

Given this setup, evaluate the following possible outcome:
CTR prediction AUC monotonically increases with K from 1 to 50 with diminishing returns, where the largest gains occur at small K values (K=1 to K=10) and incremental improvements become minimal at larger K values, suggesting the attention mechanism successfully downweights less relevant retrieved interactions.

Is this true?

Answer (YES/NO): NO